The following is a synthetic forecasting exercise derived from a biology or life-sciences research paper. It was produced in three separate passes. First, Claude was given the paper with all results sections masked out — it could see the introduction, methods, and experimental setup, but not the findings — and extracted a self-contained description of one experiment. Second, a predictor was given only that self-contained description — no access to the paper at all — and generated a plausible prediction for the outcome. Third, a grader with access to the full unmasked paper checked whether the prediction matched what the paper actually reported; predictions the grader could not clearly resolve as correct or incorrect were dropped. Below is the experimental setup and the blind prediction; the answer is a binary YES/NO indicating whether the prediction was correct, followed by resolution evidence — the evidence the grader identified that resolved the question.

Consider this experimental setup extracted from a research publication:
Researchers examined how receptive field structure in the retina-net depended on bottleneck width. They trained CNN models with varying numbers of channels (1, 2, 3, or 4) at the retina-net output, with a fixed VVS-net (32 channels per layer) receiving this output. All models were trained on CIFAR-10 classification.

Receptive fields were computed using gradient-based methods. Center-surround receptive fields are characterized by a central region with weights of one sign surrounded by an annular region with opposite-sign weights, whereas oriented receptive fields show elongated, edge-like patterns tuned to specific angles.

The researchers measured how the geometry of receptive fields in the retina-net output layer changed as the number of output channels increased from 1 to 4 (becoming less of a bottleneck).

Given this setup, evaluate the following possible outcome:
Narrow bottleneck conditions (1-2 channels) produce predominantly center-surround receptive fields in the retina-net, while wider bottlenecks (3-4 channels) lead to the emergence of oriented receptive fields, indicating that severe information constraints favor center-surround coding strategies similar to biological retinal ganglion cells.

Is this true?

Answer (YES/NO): NO